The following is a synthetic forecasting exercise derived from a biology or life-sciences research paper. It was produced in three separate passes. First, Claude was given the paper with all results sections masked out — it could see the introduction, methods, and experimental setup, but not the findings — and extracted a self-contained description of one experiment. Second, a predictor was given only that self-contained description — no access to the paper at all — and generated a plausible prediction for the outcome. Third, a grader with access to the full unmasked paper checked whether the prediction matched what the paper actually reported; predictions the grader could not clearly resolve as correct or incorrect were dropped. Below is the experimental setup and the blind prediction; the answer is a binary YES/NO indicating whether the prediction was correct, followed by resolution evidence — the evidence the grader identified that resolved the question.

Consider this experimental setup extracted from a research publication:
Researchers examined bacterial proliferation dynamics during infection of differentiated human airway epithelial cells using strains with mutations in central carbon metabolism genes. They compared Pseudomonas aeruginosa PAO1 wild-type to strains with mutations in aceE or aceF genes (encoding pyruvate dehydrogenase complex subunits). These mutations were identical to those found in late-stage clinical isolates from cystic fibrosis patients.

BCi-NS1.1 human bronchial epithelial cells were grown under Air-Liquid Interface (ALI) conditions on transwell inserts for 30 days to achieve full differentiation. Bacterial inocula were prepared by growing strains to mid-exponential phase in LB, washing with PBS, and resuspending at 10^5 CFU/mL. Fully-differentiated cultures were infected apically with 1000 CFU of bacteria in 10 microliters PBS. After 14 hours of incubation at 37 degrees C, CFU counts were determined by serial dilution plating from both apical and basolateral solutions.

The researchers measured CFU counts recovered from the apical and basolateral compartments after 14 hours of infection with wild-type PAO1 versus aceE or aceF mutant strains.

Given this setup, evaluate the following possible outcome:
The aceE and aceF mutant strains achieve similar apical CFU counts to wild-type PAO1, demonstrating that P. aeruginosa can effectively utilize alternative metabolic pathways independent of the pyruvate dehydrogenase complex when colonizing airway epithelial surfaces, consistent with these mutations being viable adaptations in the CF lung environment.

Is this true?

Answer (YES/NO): NO